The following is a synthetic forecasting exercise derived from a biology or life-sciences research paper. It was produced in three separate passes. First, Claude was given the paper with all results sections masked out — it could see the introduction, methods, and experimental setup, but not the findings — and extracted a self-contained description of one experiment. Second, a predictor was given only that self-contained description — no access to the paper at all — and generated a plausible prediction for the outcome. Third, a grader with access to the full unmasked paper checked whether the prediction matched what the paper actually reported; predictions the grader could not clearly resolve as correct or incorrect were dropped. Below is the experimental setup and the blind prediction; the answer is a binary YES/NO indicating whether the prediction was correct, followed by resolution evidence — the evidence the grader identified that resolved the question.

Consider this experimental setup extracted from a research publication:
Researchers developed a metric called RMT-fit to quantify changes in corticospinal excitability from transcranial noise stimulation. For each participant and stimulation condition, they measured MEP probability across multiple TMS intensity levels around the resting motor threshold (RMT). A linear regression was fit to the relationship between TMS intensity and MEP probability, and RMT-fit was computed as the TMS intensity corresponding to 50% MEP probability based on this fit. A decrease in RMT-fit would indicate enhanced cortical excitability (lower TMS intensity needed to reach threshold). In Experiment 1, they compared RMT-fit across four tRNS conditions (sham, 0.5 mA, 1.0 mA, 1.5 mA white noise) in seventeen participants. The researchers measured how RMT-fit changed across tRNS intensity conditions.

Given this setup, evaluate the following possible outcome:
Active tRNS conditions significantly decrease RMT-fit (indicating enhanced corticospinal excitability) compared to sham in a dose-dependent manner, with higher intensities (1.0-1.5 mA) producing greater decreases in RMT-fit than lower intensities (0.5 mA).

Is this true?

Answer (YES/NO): NO